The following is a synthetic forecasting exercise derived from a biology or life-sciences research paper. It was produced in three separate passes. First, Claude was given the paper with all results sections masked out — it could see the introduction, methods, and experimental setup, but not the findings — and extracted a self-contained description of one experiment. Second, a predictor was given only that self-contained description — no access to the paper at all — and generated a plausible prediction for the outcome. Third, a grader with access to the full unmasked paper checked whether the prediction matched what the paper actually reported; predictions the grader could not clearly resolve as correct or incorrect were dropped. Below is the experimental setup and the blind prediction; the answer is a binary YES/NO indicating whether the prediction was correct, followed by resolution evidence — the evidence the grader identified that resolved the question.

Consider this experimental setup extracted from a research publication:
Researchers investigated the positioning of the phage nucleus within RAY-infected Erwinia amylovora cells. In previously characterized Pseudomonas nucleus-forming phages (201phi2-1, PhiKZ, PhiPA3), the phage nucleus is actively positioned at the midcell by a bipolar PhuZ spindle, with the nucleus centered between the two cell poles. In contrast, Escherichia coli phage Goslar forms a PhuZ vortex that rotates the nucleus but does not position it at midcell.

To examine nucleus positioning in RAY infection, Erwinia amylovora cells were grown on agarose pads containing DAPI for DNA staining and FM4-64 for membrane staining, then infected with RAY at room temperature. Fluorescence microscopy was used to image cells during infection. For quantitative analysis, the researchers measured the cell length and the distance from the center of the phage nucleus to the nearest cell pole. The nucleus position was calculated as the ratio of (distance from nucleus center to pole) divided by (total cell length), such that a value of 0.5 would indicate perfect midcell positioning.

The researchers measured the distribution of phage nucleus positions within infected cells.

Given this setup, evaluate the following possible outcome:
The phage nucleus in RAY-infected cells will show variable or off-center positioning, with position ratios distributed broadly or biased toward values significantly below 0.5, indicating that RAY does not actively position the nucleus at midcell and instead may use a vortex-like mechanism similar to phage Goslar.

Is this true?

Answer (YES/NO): NO